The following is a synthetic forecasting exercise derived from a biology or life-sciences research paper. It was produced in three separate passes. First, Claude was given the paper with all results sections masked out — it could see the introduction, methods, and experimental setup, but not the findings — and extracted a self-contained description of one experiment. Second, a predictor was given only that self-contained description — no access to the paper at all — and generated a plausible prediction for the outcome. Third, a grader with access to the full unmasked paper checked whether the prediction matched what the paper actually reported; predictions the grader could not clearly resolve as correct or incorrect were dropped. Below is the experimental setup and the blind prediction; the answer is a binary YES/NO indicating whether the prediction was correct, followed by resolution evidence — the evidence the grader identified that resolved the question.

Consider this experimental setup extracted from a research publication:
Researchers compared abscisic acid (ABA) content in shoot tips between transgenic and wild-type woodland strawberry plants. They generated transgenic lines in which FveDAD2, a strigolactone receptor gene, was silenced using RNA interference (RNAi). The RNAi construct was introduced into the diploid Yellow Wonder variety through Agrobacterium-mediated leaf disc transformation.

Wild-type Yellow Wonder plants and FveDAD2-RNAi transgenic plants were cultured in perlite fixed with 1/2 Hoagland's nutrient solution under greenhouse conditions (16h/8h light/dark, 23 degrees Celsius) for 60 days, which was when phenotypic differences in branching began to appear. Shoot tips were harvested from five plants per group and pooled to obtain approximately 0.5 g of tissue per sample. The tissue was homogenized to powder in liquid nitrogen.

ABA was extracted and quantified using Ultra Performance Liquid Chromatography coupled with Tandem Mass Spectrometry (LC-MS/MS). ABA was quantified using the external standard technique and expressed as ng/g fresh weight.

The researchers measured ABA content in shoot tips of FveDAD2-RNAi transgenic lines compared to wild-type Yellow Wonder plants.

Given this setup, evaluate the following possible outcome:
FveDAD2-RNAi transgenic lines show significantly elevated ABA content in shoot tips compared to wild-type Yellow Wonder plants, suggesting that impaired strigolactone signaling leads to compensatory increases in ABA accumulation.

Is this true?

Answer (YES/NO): NO